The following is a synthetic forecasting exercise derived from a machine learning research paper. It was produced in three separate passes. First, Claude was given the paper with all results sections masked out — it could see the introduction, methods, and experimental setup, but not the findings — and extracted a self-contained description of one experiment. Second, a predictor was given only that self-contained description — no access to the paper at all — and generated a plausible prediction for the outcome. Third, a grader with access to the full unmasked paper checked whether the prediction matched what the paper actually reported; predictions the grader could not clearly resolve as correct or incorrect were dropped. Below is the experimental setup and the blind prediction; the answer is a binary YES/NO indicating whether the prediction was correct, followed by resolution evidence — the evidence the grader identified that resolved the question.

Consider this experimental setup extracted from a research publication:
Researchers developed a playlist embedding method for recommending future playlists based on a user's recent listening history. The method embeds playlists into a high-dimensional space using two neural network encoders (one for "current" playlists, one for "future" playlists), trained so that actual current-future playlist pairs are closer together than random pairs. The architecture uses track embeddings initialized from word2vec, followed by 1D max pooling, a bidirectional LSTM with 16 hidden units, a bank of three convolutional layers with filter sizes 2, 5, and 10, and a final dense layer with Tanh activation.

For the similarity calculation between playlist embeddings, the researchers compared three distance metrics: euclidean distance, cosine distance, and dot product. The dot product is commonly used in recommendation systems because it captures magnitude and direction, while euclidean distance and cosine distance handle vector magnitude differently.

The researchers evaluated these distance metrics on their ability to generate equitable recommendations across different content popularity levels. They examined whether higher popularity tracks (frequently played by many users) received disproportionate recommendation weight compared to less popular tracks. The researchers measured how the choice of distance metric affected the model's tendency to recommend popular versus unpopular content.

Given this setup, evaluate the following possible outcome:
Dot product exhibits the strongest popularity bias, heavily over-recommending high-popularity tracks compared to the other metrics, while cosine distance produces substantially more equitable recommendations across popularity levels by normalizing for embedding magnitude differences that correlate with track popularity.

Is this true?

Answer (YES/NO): NO